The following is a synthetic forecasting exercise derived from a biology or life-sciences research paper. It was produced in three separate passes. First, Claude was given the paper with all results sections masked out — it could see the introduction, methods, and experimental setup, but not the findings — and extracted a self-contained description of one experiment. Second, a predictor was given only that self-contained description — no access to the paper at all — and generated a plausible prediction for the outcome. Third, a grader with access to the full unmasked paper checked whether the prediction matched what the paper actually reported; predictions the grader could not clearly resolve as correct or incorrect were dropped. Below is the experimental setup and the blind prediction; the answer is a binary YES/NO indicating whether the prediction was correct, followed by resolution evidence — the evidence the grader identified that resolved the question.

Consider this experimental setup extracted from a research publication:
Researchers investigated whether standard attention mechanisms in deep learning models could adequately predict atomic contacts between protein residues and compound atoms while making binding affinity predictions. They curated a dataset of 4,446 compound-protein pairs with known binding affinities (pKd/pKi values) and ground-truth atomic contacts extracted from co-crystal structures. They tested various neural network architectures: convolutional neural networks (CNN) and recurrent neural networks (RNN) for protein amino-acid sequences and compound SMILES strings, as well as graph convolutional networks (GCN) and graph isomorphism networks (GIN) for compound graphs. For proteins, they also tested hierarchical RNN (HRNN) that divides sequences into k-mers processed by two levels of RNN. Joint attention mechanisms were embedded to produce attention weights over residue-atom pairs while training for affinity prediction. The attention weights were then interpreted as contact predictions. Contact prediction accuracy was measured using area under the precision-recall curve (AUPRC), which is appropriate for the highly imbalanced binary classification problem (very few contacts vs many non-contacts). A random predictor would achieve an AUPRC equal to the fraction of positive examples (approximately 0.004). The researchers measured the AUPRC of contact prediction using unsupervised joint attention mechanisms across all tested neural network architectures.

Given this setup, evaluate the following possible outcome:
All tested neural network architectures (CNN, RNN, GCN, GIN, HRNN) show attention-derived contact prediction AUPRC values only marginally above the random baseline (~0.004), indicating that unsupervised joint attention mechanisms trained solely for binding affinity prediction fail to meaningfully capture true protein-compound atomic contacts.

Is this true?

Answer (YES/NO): YES